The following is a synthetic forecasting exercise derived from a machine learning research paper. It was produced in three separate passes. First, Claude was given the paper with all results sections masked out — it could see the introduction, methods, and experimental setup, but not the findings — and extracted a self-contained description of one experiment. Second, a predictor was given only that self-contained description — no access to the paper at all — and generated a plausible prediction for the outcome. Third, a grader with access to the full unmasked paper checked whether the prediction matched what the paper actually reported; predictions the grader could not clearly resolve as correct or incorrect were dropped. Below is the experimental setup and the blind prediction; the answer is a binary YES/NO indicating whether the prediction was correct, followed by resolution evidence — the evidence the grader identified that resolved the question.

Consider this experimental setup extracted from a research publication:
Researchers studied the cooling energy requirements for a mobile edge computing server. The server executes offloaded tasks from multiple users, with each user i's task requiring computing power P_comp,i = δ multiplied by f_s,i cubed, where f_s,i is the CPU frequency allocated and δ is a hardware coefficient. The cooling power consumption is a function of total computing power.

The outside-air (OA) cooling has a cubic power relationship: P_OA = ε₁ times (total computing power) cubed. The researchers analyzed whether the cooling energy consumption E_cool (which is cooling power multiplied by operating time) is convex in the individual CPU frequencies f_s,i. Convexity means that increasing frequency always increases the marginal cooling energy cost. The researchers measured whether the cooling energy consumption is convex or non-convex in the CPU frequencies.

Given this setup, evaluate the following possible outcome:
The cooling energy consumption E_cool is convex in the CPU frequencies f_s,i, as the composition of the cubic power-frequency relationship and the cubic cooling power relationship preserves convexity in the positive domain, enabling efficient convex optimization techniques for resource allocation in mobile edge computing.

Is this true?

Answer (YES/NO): YES